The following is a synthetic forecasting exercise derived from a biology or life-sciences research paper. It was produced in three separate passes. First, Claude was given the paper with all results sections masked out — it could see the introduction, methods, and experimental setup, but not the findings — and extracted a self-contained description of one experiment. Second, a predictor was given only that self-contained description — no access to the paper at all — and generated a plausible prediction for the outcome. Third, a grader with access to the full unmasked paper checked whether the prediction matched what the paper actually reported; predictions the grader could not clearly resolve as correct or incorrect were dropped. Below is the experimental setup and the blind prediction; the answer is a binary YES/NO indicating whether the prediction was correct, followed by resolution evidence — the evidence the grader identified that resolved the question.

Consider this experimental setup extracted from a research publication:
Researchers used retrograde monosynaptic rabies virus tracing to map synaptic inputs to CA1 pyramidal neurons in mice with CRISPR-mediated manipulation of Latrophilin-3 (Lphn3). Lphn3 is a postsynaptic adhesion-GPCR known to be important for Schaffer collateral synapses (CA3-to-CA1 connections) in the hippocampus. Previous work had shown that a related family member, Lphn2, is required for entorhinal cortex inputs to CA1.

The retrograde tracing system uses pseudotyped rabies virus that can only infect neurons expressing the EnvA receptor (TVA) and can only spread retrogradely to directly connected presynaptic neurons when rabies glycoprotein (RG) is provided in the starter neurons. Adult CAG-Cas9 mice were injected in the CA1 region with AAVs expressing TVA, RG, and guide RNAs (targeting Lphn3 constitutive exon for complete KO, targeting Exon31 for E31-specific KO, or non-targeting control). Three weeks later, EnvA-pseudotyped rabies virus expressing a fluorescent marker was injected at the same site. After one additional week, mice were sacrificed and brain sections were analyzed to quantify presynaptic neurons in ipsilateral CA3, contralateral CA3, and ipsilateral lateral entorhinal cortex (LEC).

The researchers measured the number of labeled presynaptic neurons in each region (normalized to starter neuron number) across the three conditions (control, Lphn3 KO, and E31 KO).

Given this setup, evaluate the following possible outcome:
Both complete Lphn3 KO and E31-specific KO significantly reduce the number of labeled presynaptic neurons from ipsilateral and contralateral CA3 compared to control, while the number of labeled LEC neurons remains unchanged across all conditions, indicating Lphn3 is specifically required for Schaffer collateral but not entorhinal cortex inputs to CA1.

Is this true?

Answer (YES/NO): YES